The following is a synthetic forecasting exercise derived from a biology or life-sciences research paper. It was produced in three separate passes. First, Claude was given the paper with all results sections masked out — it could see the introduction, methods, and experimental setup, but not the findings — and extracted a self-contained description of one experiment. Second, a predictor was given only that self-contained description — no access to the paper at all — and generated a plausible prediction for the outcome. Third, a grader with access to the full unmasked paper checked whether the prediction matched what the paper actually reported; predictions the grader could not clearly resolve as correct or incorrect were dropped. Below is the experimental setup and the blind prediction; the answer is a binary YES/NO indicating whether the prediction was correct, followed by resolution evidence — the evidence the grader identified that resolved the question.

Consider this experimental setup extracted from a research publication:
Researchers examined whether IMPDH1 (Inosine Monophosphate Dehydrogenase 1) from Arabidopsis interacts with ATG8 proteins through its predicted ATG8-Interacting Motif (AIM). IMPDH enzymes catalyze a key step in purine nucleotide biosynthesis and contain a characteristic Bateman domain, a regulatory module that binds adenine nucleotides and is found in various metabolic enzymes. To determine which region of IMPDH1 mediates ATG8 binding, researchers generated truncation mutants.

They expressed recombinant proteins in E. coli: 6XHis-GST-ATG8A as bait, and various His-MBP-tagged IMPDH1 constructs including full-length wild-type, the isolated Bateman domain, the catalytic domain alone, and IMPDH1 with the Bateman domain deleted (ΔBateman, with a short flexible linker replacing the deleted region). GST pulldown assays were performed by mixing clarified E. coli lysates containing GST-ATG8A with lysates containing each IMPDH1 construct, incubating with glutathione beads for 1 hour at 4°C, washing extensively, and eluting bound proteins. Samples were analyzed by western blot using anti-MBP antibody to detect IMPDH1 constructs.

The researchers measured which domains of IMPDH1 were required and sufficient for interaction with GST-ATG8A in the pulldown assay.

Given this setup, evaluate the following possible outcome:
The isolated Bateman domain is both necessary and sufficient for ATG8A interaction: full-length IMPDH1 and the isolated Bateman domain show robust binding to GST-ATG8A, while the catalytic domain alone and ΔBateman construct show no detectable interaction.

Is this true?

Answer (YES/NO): YES